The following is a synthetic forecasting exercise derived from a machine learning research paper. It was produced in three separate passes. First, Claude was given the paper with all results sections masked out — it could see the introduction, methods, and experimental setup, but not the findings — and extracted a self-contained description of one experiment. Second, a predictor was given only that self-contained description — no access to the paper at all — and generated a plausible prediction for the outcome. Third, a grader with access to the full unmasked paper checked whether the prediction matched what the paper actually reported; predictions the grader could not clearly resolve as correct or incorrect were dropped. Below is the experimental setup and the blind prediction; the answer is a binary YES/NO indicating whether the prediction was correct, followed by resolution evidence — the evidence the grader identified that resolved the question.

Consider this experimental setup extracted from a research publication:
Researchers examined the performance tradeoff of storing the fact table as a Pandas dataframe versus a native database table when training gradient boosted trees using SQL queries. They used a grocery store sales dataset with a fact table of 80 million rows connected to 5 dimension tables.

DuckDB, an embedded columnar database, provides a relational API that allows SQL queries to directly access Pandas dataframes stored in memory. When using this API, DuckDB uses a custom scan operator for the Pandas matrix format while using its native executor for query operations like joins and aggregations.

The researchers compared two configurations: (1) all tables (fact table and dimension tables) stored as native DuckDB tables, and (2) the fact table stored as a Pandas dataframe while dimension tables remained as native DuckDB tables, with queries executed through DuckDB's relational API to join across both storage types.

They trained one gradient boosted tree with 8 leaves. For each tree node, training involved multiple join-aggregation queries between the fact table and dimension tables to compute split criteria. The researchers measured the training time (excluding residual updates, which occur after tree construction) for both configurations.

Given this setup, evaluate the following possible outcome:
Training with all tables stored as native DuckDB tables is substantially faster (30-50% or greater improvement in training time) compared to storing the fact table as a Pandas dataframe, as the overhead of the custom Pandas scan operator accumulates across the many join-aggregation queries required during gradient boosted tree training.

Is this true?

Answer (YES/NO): YES